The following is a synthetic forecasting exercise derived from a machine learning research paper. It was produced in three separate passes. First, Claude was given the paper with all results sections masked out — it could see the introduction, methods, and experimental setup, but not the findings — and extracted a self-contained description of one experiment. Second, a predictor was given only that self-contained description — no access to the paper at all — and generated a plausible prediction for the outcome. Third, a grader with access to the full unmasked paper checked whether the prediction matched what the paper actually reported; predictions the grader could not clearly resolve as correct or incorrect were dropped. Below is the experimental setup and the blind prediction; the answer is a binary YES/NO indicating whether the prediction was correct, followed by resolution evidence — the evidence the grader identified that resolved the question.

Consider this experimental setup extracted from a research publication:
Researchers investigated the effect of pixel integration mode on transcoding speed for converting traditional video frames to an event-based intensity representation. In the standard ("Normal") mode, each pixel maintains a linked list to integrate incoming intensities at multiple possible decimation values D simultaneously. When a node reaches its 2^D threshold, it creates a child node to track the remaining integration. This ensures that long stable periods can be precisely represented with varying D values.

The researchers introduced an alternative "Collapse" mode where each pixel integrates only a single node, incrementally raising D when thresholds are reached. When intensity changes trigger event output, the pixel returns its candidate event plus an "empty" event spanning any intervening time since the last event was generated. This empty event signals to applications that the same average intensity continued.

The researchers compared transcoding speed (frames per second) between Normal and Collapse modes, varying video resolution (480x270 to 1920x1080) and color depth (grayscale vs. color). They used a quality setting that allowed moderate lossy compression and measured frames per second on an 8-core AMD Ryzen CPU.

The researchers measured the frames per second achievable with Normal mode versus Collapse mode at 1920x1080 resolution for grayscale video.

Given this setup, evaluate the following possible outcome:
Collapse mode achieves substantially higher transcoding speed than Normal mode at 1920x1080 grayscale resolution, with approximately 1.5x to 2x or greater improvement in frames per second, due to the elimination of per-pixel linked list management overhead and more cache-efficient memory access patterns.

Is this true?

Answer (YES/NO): NO